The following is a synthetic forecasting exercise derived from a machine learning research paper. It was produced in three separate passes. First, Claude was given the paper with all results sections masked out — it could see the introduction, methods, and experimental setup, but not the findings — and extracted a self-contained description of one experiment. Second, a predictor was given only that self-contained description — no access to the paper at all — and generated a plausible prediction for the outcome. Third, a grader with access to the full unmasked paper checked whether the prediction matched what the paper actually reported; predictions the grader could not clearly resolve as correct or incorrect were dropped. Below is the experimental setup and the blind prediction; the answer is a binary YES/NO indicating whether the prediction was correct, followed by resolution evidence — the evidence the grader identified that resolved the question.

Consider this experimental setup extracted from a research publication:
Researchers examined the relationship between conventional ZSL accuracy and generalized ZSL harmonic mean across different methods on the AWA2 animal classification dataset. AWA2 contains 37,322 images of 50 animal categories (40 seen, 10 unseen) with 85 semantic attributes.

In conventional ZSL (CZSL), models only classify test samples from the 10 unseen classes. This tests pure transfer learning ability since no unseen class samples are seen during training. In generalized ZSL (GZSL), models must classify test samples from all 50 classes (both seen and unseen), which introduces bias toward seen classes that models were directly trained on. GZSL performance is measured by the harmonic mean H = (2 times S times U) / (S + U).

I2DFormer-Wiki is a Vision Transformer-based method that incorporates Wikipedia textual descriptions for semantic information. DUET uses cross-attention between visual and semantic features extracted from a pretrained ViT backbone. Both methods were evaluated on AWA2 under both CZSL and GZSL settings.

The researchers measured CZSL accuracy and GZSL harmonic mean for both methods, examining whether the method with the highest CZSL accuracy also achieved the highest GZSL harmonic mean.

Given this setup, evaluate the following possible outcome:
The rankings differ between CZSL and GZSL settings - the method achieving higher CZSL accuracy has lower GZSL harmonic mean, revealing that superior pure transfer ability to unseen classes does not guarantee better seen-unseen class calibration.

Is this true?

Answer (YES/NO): YES